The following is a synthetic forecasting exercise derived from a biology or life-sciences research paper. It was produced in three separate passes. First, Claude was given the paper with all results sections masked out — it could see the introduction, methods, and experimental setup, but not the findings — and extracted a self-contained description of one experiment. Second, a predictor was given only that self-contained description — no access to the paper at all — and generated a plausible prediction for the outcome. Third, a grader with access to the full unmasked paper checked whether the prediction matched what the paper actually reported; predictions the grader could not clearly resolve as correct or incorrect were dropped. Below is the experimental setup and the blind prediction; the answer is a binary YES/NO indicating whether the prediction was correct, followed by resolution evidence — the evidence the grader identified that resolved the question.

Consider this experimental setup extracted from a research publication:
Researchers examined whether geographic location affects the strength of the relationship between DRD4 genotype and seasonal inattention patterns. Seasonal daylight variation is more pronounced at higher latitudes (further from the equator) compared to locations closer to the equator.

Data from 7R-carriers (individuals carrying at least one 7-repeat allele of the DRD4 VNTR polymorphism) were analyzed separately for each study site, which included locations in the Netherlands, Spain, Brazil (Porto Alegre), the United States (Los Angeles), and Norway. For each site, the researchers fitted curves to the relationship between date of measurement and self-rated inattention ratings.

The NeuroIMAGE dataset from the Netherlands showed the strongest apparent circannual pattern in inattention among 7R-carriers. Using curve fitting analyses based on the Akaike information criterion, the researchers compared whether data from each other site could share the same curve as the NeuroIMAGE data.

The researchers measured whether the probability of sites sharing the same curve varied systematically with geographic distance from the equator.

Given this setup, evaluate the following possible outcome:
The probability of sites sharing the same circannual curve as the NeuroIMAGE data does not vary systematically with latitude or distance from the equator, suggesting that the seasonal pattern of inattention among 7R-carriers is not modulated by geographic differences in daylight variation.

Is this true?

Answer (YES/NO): NO